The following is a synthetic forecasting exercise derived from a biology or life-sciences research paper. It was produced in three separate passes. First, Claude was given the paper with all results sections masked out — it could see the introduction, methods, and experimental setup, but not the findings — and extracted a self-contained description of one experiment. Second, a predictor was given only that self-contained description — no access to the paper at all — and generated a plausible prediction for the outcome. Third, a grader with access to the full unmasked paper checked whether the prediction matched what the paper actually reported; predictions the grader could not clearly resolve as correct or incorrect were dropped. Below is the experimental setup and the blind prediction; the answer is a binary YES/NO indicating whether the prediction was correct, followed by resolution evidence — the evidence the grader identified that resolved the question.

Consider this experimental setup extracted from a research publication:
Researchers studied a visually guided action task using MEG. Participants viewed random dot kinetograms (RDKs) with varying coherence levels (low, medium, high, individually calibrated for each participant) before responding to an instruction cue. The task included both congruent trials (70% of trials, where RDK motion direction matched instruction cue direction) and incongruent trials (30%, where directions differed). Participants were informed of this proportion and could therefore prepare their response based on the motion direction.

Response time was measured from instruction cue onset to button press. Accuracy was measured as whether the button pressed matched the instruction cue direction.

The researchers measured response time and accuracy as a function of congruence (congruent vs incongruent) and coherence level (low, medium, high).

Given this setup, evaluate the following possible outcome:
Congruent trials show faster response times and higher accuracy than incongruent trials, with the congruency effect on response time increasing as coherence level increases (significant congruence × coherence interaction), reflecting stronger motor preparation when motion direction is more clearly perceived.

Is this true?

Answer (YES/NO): YES